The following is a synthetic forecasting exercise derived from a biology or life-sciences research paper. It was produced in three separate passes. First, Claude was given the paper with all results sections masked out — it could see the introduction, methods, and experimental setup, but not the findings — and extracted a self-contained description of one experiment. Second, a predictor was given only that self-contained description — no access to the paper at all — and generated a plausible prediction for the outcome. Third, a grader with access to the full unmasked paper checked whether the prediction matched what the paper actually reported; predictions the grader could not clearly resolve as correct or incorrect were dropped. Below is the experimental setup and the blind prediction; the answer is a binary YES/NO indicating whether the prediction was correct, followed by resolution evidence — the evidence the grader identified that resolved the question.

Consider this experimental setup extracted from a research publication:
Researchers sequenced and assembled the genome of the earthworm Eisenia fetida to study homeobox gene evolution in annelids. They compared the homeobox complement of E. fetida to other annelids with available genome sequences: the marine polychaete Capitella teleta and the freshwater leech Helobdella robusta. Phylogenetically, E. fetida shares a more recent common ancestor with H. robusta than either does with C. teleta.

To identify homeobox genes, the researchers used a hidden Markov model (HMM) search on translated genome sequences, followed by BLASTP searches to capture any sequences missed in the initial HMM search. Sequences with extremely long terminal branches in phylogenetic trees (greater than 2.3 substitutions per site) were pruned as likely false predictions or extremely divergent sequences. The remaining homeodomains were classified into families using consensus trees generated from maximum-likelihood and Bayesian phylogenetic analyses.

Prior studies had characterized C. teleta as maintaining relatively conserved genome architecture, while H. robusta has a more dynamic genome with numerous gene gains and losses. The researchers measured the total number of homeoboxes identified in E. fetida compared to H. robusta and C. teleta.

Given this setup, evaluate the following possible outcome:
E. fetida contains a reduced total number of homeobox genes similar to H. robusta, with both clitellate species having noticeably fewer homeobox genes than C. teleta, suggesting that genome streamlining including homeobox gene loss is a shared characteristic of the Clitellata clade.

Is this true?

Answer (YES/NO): NO